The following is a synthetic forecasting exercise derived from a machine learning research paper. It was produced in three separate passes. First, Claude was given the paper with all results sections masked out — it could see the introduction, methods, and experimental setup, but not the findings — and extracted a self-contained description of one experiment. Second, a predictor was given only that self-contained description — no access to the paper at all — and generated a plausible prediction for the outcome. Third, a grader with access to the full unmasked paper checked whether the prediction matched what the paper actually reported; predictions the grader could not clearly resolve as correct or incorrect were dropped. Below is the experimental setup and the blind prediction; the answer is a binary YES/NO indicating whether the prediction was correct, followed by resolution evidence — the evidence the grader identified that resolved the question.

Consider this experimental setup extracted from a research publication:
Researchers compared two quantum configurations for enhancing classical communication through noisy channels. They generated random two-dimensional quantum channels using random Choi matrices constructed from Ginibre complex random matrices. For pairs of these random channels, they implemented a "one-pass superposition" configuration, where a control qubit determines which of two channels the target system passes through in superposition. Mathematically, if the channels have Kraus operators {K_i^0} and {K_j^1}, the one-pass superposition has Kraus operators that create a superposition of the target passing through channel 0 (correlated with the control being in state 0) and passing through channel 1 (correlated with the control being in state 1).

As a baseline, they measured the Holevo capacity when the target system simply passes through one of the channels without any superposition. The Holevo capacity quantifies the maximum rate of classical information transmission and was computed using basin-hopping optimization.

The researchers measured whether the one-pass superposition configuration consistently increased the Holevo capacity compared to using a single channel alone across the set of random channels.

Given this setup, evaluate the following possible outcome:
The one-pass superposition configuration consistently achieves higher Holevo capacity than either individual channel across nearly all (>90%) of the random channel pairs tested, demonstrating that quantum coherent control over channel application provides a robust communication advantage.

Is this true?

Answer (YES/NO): YES